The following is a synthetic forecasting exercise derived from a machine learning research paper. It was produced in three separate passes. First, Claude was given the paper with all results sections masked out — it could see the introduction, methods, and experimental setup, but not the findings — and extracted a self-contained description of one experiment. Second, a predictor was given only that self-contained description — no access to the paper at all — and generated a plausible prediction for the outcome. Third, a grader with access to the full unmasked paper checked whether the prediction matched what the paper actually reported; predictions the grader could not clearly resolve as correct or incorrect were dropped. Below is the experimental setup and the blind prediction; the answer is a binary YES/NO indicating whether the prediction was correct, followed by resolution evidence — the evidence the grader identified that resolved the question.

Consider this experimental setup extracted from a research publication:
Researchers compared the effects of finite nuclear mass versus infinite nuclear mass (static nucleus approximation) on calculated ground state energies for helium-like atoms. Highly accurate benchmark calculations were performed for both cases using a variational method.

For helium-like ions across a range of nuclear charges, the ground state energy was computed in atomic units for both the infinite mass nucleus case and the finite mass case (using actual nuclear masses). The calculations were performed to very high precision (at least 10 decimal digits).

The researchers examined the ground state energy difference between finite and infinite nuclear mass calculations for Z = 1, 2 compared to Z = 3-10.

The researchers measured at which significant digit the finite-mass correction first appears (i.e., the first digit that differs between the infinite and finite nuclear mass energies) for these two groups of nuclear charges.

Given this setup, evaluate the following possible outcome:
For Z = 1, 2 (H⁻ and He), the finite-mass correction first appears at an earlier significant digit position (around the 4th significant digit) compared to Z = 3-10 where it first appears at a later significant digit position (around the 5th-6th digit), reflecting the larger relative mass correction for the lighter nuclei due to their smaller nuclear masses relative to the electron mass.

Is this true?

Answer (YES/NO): YES